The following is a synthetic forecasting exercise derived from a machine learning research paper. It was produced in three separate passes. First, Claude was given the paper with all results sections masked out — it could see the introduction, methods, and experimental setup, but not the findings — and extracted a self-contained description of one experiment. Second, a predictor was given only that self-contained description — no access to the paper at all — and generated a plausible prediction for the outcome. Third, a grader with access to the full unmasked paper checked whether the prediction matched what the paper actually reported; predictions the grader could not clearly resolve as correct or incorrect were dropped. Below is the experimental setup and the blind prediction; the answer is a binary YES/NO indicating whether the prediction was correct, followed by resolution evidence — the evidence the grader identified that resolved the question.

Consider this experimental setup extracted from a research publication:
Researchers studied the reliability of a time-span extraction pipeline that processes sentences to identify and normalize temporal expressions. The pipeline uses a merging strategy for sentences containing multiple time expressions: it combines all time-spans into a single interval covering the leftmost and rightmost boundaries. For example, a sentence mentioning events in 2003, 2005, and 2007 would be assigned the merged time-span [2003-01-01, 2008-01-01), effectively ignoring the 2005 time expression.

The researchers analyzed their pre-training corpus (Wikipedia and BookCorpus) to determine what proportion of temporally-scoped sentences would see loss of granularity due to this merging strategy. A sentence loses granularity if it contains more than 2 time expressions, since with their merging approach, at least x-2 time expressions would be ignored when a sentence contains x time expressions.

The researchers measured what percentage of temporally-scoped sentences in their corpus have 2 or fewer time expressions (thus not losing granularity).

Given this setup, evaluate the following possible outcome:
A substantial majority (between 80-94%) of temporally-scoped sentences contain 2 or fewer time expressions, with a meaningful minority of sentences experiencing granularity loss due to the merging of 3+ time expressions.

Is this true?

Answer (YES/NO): NO